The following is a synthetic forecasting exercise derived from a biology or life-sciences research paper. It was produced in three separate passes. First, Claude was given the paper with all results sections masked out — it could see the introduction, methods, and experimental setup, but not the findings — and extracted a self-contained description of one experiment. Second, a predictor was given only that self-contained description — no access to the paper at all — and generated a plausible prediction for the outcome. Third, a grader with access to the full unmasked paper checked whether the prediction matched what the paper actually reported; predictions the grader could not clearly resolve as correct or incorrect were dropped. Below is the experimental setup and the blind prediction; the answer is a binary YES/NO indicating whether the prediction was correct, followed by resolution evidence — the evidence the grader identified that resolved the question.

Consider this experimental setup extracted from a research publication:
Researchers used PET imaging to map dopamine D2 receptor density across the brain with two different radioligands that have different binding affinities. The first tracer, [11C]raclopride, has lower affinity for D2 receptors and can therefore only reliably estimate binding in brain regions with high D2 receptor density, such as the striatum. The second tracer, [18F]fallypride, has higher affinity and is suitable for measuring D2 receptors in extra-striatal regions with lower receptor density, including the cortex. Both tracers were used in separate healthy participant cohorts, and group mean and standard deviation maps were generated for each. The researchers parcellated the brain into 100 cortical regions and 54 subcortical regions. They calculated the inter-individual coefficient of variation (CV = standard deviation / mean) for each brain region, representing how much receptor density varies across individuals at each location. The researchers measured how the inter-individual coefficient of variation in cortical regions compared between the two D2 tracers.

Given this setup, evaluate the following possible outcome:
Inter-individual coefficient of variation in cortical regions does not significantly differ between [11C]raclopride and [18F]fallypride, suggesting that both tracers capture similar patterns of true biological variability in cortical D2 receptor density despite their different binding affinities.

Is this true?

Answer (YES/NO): NO